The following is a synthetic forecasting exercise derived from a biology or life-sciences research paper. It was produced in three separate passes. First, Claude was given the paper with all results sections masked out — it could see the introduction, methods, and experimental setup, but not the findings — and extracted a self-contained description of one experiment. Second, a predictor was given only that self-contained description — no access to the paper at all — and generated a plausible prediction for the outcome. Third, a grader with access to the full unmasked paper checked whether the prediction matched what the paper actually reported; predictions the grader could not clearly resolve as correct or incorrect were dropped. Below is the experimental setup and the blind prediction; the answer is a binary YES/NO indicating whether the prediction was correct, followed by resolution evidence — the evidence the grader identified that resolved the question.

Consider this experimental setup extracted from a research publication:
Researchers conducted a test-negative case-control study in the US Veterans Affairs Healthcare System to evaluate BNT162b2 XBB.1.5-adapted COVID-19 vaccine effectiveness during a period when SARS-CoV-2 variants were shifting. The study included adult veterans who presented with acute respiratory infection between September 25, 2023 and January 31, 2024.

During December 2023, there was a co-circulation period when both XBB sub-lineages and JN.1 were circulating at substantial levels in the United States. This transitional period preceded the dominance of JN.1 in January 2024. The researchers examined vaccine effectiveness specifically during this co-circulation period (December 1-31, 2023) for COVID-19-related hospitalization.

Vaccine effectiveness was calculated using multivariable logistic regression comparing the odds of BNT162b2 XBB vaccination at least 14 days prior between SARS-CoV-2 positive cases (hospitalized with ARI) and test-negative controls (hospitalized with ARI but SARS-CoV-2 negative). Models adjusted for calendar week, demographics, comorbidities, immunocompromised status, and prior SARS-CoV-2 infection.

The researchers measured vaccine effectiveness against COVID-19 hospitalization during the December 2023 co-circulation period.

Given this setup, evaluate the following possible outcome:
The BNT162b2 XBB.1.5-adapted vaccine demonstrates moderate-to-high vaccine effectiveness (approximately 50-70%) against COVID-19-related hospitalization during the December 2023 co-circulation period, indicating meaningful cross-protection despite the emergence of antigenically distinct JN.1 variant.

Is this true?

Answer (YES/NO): NO